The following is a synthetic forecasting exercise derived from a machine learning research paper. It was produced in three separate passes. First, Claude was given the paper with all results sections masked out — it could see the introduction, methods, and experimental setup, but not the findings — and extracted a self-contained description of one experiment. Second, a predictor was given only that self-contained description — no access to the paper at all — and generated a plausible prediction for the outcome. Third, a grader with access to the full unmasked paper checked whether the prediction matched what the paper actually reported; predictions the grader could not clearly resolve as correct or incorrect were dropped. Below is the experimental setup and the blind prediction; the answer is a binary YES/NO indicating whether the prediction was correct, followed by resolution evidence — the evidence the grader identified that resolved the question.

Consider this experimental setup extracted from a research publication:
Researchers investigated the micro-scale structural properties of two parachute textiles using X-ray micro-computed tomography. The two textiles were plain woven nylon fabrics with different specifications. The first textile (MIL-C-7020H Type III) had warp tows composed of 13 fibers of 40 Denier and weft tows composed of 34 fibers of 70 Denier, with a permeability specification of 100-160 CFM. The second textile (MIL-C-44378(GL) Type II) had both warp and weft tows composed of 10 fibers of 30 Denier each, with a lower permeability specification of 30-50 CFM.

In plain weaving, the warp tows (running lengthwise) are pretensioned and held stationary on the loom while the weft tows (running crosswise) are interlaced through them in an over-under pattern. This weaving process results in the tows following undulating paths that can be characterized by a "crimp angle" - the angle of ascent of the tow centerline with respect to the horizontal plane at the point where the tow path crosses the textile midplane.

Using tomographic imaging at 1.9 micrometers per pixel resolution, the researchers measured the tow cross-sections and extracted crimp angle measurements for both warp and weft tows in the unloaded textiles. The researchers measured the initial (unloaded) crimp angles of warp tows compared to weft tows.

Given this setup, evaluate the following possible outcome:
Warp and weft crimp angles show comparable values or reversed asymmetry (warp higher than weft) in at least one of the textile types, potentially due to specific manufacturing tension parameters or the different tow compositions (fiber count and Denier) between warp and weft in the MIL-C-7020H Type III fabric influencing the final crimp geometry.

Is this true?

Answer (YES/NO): YES